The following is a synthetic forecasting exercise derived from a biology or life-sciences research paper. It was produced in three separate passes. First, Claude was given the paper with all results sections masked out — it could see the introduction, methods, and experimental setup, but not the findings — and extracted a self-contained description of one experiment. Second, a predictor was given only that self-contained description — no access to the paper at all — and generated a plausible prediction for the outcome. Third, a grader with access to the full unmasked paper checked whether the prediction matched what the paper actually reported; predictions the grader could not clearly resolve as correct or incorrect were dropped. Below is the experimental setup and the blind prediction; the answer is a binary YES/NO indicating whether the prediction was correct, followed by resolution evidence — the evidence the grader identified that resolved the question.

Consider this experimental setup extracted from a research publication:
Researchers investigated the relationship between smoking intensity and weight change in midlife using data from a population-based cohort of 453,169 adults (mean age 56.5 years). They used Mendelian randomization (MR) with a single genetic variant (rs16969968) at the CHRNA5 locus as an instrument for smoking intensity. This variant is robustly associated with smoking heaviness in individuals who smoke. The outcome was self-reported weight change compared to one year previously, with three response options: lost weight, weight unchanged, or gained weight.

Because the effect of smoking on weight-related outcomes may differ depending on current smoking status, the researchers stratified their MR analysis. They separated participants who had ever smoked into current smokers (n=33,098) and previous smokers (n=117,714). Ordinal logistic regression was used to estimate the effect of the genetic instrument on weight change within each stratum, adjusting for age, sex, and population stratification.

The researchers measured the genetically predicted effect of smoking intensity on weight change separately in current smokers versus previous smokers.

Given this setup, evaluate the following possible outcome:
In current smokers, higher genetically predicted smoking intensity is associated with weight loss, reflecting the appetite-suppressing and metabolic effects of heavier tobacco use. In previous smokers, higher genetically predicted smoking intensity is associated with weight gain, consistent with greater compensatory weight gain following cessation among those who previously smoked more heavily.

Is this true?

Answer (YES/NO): YES